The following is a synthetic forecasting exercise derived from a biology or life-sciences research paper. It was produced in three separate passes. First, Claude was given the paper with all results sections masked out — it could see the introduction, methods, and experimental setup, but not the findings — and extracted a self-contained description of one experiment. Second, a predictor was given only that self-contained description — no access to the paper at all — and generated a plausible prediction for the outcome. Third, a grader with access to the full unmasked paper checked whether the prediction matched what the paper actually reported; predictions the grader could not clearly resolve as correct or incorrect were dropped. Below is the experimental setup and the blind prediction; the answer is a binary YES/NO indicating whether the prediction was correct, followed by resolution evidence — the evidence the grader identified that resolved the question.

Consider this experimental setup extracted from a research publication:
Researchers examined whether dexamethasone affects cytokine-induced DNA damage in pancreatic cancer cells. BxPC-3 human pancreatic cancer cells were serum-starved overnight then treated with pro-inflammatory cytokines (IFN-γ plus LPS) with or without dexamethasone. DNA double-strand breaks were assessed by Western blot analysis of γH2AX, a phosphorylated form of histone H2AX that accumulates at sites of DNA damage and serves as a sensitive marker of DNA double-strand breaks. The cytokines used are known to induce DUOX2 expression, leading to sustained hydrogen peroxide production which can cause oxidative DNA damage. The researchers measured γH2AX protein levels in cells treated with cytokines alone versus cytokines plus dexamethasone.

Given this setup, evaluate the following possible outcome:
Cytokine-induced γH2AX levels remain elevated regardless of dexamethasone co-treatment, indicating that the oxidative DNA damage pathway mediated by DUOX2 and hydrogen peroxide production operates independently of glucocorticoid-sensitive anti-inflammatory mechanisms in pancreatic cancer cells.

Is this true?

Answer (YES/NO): NO